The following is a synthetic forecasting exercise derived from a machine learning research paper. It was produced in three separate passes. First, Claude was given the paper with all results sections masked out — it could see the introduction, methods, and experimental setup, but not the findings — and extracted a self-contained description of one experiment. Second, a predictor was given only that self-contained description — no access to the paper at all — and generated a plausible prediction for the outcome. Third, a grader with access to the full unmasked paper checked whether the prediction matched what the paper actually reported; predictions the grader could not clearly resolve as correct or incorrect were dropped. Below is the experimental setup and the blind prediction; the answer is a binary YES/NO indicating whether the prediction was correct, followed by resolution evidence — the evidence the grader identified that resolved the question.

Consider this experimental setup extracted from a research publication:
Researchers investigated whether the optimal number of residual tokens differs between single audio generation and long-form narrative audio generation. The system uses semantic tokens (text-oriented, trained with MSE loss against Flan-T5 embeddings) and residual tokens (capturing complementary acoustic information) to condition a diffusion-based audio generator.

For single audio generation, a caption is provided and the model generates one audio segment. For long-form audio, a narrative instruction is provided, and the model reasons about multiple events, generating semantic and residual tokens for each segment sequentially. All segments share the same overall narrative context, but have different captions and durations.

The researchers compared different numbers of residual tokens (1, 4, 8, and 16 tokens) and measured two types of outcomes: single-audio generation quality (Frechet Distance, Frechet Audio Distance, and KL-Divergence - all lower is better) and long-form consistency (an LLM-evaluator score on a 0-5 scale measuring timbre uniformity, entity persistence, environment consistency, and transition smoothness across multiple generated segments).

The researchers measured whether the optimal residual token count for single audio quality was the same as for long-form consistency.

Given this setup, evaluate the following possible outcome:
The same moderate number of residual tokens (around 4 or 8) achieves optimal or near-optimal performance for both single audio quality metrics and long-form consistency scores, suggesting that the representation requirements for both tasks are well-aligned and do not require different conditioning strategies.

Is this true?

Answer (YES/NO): YES